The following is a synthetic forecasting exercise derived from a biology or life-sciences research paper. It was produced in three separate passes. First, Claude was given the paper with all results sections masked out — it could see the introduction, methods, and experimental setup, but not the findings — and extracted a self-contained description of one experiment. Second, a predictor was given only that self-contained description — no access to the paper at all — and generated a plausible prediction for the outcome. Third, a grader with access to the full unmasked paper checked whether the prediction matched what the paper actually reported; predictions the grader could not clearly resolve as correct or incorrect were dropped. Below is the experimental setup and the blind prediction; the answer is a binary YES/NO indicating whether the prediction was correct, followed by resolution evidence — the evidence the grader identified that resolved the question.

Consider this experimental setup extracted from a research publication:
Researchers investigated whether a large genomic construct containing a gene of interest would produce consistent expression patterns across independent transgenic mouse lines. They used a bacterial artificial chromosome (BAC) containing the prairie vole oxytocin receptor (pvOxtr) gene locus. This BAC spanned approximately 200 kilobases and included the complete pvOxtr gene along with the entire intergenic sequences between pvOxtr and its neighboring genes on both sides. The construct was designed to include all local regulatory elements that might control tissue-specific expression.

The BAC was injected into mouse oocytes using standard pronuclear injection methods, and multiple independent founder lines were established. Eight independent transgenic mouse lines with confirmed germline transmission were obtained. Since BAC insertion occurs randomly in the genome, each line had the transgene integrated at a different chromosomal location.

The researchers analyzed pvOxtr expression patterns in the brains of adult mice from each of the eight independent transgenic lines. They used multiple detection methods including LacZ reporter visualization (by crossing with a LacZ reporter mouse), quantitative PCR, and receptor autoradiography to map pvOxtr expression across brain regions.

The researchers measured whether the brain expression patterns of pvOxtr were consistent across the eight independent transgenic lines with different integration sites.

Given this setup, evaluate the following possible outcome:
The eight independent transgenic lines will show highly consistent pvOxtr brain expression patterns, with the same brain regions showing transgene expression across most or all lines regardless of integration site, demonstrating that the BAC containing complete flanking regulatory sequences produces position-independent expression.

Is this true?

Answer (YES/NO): NO